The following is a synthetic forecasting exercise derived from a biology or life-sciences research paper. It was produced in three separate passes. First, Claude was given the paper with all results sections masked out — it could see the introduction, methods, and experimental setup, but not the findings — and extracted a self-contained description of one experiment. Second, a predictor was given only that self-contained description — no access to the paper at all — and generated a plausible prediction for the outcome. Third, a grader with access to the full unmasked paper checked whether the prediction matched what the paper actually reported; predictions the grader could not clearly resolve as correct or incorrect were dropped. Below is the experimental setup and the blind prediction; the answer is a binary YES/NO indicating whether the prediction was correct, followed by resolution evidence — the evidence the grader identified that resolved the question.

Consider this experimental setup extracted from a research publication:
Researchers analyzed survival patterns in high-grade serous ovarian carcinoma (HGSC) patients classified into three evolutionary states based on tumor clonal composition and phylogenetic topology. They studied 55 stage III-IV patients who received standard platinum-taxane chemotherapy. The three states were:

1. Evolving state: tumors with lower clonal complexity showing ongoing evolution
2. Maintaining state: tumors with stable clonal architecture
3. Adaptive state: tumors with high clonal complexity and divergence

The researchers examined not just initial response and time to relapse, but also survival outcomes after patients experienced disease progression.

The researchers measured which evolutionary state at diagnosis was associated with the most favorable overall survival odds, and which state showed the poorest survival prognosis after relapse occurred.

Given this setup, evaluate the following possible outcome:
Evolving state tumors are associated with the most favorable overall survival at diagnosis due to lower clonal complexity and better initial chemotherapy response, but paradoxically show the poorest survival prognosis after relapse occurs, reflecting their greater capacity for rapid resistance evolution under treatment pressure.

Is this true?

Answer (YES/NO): NO